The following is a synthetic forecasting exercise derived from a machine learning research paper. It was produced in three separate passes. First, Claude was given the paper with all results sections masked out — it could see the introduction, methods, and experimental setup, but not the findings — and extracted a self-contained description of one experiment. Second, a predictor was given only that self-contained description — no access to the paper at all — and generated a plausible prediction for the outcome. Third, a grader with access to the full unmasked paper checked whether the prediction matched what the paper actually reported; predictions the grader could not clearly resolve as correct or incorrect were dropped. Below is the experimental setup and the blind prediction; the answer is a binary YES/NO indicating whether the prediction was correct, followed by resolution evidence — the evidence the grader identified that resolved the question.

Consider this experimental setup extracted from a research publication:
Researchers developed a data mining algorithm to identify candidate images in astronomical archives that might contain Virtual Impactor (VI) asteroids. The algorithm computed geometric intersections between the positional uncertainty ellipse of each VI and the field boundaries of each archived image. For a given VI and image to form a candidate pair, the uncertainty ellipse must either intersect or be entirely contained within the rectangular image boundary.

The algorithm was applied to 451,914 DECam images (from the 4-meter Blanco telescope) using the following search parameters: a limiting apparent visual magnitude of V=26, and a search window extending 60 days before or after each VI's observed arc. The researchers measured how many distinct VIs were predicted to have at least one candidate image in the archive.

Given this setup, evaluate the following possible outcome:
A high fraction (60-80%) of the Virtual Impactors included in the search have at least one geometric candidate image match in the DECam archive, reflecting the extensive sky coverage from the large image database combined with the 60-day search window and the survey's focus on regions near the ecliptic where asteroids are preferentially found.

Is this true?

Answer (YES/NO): NO